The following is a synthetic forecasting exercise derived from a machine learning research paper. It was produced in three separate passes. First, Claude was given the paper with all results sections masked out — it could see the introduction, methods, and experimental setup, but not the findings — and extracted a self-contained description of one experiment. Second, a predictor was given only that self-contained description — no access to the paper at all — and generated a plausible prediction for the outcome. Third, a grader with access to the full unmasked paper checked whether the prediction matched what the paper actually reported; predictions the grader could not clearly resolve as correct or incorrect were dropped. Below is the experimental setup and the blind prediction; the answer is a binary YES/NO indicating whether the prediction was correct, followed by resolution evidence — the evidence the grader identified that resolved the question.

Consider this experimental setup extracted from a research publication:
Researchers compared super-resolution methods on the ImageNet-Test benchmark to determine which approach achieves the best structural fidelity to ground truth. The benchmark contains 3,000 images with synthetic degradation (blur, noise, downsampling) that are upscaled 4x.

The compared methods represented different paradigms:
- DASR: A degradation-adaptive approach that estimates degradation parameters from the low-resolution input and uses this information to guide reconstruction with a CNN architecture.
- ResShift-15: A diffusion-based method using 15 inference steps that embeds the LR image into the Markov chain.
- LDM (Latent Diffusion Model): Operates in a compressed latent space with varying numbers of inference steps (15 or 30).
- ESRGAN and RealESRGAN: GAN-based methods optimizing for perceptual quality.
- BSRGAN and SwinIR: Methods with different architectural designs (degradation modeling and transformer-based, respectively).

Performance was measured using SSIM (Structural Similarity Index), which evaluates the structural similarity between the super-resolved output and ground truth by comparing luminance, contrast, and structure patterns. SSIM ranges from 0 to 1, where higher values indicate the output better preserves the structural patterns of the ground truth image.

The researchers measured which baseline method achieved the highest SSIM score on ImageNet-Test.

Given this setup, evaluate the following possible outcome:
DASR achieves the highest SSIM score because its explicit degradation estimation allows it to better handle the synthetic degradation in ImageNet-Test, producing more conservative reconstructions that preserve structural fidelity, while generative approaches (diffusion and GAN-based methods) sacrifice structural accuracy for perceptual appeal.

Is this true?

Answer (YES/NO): YES